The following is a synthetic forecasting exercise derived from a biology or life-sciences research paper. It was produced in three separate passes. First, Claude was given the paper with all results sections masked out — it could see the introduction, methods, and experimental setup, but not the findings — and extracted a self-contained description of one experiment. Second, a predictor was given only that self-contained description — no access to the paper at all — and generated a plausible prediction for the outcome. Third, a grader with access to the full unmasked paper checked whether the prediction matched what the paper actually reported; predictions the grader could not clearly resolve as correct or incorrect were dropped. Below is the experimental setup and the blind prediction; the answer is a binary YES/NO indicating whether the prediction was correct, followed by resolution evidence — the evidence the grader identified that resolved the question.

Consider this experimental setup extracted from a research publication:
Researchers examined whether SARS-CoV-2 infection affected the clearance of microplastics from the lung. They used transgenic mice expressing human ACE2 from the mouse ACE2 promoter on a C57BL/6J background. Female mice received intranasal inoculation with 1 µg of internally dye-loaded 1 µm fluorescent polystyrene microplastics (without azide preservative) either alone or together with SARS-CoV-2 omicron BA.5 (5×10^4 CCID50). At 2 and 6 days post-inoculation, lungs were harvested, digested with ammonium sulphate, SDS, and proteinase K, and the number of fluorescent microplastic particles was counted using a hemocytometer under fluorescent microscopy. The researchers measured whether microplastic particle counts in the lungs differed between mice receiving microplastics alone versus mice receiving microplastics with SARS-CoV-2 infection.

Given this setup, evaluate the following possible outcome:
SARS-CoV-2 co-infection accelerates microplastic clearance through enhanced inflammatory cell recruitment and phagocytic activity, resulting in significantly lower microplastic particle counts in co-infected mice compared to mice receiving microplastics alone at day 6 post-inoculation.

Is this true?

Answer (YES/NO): NO